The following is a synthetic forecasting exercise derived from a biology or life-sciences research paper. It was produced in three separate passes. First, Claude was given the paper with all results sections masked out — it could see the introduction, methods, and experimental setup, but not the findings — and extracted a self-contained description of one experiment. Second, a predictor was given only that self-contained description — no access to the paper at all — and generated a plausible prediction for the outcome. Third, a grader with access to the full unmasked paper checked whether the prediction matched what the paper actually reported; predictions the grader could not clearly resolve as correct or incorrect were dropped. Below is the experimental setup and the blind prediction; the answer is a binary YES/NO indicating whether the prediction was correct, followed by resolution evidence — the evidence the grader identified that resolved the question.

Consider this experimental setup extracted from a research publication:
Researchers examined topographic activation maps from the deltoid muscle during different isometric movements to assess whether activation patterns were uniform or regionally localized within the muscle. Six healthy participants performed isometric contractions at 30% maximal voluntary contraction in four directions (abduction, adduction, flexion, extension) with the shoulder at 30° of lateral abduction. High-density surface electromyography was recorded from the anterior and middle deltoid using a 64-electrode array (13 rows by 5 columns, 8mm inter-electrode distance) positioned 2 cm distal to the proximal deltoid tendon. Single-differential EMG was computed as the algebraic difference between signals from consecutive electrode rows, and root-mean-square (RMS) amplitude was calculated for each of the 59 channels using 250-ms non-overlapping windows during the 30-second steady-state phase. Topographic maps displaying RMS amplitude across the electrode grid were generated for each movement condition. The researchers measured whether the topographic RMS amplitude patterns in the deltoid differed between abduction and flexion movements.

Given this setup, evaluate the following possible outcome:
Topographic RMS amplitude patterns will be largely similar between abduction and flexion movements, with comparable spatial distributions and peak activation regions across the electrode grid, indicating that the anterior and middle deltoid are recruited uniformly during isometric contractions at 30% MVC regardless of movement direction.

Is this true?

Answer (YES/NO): NO